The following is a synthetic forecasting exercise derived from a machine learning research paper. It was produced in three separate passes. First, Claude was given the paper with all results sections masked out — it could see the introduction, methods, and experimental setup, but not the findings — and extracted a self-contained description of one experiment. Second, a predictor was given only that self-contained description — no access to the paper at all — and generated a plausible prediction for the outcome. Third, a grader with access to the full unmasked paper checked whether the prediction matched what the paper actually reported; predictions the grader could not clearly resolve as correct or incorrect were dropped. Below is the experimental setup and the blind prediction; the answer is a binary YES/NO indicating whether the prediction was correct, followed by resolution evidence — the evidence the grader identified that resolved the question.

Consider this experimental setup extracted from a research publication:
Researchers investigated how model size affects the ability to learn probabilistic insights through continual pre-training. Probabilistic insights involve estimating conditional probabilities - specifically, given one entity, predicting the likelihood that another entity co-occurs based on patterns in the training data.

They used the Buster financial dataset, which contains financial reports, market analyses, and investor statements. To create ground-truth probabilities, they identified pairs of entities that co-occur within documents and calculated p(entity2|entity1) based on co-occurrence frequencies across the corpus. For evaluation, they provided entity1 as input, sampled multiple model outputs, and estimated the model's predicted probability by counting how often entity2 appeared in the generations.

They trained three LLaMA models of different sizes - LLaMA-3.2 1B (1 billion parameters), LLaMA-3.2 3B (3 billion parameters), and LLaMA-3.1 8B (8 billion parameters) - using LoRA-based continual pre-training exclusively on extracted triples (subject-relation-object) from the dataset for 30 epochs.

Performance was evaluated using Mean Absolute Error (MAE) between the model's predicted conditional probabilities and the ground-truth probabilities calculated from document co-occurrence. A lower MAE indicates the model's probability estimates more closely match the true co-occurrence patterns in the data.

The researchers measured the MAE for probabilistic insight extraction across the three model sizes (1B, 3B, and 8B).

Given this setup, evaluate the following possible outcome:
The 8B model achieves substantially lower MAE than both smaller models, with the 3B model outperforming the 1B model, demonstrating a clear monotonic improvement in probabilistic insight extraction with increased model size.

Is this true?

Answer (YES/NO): NO